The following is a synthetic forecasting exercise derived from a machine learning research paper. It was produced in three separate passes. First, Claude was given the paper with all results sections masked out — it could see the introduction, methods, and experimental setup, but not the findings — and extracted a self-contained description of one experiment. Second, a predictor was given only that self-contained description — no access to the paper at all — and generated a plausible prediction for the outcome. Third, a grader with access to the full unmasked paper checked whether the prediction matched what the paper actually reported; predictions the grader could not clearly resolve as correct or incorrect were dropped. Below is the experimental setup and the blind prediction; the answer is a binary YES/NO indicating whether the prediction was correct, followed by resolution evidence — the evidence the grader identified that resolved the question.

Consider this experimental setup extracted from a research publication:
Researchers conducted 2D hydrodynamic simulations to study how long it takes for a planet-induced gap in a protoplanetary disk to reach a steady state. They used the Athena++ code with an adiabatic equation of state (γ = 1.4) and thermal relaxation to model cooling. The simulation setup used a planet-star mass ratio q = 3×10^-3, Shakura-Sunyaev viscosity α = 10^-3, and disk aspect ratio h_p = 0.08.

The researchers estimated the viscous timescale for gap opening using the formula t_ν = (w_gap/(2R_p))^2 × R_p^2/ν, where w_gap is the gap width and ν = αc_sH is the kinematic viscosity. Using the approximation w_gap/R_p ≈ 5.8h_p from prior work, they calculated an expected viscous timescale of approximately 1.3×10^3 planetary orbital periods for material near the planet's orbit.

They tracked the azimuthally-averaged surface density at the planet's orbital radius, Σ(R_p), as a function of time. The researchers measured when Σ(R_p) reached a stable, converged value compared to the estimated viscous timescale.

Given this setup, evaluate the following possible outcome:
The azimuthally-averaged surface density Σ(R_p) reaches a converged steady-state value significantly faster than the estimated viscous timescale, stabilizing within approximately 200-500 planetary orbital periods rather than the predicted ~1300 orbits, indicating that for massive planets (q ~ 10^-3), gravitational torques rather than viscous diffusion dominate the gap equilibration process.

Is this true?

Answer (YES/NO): NO